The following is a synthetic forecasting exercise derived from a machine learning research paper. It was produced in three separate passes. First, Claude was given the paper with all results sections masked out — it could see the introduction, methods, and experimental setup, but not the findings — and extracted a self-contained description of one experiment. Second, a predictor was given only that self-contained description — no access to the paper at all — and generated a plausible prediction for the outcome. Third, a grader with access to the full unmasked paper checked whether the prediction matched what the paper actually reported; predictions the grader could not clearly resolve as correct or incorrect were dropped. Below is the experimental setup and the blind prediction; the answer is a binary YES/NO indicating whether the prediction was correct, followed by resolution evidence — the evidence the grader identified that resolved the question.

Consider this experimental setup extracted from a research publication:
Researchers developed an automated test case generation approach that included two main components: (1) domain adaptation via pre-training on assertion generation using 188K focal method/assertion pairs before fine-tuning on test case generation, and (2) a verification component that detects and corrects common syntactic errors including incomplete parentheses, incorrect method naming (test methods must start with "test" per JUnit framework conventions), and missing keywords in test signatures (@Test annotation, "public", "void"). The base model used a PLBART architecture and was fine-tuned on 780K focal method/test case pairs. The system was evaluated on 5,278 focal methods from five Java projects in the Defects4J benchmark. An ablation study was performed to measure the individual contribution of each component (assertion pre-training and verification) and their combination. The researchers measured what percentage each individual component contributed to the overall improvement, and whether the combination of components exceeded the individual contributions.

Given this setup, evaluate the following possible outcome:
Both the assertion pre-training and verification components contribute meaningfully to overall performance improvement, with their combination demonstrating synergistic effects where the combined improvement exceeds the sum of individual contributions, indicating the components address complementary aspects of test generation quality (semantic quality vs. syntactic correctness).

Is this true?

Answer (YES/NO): YES